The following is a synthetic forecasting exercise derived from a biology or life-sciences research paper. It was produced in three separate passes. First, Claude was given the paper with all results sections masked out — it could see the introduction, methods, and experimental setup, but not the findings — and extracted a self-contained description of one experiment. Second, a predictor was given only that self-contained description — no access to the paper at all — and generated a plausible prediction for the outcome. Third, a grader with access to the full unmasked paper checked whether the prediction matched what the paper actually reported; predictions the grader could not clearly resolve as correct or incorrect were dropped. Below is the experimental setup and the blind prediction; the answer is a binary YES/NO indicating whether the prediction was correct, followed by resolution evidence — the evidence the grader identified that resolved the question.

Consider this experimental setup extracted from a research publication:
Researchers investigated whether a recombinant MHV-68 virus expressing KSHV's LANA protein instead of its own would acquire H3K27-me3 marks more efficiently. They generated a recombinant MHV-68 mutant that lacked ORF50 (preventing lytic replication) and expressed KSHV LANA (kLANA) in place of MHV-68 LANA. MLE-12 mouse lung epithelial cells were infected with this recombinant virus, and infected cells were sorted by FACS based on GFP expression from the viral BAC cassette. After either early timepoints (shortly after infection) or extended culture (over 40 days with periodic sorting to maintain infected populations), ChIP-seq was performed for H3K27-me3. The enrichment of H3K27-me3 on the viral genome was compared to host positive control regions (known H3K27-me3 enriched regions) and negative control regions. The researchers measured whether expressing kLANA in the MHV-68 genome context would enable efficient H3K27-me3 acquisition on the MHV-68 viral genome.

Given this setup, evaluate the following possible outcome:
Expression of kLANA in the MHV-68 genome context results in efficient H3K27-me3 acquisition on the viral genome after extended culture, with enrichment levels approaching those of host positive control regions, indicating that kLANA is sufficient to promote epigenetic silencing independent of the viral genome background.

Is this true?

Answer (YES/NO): NO